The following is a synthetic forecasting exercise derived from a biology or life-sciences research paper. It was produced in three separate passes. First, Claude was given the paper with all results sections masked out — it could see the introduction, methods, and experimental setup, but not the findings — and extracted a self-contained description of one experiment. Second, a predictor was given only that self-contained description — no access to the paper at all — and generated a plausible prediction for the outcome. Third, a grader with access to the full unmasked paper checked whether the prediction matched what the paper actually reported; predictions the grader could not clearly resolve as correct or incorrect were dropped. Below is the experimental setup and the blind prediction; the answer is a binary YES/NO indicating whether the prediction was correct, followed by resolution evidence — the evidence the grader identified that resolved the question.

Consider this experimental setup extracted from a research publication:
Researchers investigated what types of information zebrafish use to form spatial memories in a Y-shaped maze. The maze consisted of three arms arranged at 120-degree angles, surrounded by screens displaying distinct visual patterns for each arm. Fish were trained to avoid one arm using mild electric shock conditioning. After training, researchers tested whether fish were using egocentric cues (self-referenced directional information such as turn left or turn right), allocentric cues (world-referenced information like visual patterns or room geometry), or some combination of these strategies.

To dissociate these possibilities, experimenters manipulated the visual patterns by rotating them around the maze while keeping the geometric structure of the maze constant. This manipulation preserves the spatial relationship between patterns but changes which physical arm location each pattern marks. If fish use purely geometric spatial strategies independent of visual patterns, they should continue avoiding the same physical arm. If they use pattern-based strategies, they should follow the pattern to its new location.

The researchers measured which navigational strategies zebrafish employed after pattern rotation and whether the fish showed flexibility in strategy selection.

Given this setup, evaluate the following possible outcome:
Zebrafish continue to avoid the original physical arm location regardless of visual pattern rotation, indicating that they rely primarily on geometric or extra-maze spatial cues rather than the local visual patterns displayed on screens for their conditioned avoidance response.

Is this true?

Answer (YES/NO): NO